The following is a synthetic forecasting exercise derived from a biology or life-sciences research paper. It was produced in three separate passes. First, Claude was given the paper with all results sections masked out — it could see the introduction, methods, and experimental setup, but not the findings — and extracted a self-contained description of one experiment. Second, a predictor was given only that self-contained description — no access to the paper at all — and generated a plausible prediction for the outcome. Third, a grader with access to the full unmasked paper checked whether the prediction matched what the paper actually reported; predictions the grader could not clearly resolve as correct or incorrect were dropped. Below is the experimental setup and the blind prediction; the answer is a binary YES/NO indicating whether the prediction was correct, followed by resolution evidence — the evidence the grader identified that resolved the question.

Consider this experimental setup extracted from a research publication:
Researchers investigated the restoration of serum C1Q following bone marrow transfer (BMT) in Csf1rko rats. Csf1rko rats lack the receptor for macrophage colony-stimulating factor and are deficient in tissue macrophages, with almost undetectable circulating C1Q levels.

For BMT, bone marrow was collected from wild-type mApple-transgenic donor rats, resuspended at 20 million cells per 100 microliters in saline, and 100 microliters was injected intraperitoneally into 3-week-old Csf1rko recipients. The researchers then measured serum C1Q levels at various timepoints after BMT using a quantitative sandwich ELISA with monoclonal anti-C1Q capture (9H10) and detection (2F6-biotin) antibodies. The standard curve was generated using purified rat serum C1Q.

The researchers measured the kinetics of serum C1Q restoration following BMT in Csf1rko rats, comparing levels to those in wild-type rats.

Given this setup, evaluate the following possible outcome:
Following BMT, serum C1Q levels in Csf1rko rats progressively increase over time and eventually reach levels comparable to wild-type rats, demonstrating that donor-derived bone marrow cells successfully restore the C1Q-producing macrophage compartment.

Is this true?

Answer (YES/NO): YES